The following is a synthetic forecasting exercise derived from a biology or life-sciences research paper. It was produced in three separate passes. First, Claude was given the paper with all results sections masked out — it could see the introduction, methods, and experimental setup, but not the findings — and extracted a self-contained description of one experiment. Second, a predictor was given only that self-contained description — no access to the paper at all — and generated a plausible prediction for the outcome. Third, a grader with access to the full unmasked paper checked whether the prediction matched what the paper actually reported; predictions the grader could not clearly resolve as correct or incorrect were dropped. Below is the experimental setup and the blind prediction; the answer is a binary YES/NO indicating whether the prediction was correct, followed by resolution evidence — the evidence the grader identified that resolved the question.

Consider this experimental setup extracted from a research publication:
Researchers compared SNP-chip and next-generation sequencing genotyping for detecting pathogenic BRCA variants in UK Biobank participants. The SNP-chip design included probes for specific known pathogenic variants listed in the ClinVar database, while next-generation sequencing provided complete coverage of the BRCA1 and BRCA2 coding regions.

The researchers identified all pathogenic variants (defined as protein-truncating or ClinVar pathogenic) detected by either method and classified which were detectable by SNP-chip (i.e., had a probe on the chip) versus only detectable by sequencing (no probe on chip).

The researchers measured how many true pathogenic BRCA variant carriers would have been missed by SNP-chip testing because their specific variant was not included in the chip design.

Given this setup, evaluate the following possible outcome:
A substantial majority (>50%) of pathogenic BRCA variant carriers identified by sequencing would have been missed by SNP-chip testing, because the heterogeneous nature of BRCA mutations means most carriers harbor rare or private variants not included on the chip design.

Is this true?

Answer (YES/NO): YES